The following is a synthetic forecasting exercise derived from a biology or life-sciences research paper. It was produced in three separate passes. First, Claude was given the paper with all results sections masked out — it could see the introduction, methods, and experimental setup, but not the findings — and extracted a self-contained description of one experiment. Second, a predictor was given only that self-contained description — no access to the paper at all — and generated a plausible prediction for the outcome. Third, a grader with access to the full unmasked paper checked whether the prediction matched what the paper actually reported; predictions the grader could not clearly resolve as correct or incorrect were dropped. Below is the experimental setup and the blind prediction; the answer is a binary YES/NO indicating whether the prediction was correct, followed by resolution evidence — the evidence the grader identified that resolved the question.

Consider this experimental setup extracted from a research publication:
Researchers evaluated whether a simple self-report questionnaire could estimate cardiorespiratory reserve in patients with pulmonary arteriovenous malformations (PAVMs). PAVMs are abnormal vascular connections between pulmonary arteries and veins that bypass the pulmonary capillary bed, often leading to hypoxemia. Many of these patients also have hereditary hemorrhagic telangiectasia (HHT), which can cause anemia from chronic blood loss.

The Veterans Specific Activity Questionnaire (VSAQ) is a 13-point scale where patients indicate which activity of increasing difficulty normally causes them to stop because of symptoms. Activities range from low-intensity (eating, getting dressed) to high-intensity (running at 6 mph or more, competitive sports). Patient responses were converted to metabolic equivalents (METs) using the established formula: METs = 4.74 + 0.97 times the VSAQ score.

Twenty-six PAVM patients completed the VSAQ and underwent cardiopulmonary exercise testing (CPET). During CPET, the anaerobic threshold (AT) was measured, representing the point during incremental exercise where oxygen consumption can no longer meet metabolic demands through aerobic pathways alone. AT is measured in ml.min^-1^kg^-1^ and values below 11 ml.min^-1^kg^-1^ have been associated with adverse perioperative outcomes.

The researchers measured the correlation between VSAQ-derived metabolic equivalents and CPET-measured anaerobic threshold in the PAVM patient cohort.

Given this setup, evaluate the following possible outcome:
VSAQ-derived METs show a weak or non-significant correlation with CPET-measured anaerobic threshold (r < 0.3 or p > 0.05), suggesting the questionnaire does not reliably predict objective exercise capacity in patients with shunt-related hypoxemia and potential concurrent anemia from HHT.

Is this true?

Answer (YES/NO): NO